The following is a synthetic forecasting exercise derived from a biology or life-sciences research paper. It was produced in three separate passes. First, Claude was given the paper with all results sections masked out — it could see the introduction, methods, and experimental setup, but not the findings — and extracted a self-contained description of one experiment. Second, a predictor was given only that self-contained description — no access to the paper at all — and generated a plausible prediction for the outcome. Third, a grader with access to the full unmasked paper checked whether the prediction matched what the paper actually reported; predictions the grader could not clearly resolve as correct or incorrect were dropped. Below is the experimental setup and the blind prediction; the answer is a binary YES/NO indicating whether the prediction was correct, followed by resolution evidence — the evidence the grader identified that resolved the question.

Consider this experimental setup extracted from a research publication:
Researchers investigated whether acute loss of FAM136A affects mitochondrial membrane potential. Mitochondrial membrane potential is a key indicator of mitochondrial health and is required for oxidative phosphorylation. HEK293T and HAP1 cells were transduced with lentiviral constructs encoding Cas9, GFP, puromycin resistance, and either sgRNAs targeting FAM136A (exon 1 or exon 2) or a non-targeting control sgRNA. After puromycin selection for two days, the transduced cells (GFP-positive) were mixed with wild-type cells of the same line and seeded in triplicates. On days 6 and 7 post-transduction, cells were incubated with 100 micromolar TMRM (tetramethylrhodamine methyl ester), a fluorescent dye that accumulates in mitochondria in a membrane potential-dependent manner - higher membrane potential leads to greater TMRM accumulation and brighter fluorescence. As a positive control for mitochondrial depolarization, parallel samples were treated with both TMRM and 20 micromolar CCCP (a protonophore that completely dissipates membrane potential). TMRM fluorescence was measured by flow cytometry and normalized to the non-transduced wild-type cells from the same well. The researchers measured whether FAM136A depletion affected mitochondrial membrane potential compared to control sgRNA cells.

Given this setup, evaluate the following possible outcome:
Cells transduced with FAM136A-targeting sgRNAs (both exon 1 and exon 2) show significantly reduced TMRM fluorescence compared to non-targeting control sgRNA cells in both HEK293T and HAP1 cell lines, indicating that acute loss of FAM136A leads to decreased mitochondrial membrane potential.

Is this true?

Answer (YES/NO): NO